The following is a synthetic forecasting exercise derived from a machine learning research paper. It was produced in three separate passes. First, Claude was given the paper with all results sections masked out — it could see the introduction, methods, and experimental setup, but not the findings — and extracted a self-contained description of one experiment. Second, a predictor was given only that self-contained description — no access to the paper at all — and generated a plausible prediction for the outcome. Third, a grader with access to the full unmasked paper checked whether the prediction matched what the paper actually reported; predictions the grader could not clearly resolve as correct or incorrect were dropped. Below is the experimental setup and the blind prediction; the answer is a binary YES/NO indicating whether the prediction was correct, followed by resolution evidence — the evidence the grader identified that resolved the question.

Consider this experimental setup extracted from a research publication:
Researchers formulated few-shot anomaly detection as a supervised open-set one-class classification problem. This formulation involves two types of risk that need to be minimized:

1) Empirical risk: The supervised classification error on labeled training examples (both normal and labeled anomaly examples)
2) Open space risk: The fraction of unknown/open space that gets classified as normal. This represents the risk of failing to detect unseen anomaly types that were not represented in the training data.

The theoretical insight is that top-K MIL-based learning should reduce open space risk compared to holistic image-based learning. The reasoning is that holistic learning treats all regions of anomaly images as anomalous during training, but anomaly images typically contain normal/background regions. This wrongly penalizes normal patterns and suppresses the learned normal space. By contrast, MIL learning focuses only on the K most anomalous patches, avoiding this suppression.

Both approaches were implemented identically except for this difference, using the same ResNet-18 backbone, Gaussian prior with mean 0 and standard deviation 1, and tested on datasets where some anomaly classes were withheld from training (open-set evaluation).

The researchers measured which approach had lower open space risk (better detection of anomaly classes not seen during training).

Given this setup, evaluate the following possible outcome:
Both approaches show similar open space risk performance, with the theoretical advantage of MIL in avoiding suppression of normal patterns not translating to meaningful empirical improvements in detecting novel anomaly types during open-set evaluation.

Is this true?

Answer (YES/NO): NO